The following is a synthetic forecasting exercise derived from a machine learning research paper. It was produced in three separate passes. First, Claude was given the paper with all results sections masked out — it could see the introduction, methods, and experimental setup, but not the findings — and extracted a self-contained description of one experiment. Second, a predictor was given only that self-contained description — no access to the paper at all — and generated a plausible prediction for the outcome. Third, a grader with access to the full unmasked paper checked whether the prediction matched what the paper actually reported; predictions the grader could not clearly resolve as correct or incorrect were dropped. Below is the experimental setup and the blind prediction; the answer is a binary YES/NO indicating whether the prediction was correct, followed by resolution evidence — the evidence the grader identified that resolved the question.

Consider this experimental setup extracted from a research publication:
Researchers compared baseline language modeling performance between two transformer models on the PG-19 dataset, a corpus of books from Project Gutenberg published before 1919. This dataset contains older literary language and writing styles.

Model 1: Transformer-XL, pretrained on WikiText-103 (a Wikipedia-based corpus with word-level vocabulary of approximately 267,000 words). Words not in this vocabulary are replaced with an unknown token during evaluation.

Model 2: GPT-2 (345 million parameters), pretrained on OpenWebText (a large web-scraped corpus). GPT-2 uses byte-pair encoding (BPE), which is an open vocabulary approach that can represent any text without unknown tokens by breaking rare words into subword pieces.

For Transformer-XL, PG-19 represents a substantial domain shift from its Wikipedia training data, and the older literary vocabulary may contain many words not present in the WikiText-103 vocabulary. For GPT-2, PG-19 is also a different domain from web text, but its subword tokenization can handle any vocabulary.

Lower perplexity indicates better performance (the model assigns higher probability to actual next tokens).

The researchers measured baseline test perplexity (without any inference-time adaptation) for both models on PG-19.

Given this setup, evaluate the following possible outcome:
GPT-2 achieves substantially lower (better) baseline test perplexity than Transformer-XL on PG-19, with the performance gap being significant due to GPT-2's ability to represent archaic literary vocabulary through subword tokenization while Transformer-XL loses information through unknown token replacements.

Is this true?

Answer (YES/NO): YES